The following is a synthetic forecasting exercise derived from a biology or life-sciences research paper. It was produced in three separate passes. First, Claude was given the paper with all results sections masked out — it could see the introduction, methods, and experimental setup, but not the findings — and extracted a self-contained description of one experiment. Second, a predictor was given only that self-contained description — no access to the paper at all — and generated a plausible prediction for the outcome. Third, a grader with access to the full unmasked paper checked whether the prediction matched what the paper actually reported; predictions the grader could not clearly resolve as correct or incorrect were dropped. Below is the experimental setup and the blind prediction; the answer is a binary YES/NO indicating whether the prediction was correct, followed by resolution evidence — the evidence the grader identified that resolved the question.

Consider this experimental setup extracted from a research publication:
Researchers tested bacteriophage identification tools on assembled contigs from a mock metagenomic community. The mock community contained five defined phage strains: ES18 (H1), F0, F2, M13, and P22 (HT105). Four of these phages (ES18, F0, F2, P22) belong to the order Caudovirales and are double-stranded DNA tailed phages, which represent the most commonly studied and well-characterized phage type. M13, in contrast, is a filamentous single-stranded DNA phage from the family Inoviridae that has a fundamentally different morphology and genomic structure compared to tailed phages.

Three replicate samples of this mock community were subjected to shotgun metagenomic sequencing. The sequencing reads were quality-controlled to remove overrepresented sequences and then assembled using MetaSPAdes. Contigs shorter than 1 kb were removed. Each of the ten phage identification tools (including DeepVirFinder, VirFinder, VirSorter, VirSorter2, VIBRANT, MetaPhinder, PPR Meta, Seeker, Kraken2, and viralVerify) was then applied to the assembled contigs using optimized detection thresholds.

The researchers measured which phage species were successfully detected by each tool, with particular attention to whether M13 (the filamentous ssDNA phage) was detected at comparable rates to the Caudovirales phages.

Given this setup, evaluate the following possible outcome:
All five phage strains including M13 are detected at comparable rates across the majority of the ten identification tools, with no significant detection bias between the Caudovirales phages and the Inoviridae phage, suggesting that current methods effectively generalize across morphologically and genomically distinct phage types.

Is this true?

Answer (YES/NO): NO